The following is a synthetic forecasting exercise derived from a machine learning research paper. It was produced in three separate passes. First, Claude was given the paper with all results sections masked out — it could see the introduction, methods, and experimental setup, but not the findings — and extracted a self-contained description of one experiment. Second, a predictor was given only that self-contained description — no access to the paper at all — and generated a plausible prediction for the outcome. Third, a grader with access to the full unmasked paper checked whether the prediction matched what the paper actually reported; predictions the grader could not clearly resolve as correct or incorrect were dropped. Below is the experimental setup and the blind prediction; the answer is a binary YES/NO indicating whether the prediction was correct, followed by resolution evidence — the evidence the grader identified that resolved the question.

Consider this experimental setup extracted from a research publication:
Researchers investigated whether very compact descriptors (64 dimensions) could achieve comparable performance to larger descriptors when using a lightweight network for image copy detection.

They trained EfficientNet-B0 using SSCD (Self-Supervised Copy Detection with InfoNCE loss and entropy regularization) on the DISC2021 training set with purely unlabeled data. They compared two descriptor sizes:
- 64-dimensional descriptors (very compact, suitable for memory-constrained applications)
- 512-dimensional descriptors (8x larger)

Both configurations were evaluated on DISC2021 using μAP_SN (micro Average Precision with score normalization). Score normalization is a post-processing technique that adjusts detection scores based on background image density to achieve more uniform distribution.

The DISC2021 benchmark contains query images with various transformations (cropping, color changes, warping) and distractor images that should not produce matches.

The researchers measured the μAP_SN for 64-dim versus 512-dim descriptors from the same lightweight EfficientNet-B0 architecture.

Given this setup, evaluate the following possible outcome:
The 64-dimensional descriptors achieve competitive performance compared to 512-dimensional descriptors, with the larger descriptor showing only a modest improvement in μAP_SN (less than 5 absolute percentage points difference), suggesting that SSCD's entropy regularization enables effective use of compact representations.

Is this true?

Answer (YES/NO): NO